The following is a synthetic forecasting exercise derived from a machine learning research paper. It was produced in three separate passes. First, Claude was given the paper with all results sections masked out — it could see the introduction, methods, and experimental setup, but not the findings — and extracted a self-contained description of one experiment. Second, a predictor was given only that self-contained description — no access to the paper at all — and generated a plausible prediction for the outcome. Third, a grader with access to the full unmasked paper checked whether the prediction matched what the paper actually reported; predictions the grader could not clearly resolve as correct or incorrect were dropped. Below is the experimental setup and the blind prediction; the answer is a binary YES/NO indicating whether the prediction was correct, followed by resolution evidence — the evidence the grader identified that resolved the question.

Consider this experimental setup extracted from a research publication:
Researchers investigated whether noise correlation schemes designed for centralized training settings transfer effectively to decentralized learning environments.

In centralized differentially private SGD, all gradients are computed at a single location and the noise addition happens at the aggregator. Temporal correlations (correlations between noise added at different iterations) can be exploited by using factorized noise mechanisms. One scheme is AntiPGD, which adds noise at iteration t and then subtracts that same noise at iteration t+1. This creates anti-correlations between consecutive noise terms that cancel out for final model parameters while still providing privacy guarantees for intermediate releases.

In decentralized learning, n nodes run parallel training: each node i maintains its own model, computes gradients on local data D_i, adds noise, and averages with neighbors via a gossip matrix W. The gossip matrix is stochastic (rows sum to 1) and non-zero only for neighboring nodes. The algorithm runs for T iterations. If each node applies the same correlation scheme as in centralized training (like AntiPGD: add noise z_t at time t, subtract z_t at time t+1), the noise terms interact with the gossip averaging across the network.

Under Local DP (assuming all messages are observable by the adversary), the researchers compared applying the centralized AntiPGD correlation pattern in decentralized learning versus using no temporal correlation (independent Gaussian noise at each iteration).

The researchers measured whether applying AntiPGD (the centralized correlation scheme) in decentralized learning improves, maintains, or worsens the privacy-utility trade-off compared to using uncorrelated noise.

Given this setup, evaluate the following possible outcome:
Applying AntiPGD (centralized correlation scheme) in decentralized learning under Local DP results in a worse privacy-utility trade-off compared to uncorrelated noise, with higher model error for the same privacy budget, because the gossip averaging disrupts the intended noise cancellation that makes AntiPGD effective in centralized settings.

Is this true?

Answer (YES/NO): YES